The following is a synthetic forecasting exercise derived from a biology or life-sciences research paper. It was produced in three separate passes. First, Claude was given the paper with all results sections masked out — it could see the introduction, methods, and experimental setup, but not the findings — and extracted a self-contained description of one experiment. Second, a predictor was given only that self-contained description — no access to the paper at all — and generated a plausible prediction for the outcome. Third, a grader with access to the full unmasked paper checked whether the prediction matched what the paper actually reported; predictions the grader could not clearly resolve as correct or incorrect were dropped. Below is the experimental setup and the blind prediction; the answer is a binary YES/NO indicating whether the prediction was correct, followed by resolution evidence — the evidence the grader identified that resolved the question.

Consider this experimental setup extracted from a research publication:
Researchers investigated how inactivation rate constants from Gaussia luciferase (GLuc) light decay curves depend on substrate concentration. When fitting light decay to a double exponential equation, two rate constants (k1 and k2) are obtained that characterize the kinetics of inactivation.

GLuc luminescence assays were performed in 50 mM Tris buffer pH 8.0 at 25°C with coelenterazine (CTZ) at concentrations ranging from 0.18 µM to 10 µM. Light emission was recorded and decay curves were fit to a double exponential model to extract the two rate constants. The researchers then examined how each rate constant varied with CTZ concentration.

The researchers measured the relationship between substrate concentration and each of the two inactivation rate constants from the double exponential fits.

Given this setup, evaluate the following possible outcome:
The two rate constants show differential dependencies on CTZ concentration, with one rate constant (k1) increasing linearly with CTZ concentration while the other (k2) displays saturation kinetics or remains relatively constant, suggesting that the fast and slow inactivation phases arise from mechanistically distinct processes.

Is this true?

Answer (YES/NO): YES